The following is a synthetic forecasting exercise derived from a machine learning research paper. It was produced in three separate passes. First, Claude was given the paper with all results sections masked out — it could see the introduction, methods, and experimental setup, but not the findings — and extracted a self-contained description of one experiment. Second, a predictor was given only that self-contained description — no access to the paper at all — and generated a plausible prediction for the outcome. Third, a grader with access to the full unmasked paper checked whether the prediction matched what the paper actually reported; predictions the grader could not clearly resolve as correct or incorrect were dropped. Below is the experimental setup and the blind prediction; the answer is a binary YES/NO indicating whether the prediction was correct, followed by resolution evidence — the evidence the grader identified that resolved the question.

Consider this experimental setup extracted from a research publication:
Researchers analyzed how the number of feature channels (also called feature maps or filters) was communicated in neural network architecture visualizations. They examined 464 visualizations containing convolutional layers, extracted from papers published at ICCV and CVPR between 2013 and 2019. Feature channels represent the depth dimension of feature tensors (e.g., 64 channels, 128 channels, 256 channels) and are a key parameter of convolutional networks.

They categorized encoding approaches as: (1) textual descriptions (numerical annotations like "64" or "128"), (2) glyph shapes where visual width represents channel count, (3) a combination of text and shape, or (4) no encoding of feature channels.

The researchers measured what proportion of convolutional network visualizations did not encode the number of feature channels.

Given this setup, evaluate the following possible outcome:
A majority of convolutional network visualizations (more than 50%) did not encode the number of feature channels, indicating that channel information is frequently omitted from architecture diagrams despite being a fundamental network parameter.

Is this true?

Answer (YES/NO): YES